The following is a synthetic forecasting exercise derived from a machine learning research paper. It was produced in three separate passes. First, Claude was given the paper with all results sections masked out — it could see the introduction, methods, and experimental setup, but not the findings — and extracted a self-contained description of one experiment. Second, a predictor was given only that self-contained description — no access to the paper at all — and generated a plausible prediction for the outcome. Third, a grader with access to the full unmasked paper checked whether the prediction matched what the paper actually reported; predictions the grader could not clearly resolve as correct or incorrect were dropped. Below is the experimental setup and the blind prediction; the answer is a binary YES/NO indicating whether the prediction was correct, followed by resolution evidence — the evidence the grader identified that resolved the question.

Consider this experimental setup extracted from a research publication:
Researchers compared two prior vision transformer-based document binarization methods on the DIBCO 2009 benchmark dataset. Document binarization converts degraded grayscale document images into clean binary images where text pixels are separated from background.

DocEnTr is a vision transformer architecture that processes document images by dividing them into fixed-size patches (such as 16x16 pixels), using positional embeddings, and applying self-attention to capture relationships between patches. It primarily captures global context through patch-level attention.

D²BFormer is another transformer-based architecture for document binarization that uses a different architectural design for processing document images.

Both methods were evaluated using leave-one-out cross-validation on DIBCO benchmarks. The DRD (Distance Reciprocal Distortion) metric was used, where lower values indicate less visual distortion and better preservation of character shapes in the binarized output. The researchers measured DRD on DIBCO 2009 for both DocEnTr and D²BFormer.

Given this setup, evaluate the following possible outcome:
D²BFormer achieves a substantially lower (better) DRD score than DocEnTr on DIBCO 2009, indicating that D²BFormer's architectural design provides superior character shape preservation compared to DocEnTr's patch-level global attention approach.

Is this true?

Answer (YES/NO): NO